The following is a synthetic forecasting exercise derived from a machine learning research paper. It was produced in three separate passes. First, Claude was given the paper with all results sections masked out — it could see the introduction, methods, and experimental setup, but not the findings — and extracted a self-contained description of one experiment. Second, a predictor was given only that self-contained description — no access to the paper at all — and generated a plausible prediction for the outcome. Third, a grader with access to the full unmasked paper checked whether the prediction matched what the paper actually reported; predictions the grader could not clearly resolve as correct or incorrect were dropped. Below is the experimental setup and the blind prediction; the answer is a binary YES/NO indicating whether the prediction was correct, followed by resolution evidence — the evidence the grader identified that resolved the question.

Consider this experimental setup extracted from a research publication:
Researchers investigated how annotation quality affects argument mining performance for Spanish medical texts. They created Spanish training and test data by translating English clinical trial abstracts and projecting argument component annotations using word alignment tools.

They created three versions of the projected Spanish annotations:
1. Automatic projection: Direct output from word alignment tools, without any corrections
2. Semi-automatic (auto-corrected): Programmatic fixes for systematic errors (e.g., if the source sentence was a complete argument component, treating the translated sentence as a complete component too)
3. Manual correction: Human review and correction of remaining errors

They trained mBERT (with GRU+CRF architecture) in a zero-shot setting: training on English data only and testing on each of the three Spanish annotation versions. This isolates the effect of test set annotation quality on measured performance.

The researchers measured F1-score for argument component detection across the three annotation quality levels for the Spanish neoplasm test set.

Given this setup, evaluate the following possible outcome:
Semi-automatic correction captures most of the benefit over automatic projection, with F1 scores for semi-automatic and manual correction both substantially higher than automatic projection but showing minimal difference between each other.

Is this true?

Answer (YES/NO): YES